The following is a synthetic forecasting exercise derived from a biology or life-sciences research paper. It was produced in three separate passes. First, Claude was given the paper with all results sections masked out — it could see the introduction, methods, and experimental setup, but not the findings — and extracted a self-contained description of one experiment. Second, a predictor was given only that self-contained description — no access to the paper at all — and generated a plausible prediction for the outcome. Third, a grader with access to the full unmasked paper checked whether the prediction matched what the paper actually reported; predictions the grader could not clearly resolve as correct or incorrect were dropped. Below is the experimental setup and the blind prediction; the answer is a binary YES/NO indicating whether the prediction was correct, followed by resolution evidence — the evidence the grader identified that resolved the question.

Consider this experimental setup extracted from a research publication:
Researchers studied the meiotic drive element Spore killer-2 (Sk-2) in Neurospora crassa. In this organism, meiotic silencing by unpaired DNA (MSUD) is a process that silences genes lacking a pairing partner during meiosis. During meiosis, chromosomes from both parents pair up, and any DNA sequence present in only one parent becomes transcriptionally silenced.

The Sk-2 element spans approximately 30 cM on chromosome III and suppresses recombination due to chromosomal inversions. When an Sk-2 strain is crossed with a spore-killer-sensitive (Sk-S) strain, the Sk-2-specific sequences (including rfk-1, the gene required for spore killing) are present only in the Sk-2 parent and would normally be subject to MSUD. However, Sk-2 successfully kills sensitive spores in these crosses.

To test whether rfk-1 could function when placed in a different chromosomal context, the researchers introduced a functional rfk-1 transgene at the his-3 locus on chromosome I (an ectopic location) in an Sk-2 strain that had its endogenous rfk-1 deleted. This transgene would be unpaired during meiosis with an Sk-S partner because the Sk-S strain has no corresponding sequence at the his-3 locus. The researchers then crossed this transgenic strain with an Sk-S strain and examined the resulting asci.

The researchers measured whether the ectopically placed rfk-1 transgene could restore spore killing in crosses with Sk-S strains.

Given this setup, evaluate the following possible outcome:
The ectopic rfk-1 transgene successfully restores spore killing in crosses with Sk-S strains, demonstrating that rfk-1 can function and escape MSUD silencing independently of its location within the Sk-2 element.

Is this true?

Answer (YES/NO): NO